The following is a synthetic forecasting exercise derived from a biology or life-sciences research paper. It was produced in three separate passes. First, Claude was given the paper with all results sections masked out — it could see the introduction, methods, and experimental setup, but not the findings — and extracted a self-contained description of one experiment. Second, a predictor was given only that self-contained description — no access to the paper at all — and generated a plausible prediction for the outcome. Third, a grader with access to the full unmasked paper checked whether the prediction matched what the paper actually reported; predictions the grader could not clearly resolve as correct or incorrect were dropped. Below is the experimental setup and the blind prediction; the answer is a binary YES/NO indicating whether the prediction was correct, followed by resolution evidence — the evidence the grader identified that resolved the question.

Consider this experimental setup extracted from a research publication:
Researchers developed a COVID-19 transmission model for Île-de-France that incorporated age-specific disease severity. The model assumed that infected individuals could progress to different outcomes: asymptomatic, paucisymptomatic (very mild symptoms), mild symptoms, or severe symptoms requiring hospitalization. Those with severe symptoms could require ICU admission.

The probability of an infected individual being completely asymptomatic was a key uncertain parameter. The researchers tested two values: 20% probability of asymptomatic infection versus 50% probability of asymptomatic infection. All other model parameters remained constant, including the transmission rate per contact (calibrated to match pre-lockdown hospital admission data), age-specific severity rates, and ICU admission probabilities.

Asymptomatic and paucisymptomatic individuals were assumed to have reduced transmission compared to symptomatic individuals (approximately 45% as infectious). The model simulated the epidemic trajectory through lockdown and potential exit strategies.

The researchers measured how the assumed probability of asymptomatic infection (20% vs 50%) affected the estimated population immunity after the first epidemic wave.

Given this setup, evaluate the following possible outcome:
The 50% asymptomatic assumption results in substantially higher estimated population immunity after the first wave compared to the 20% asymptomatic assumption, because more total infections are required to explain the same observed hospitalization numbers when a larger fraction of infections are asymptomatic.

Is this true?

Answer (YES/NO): YES